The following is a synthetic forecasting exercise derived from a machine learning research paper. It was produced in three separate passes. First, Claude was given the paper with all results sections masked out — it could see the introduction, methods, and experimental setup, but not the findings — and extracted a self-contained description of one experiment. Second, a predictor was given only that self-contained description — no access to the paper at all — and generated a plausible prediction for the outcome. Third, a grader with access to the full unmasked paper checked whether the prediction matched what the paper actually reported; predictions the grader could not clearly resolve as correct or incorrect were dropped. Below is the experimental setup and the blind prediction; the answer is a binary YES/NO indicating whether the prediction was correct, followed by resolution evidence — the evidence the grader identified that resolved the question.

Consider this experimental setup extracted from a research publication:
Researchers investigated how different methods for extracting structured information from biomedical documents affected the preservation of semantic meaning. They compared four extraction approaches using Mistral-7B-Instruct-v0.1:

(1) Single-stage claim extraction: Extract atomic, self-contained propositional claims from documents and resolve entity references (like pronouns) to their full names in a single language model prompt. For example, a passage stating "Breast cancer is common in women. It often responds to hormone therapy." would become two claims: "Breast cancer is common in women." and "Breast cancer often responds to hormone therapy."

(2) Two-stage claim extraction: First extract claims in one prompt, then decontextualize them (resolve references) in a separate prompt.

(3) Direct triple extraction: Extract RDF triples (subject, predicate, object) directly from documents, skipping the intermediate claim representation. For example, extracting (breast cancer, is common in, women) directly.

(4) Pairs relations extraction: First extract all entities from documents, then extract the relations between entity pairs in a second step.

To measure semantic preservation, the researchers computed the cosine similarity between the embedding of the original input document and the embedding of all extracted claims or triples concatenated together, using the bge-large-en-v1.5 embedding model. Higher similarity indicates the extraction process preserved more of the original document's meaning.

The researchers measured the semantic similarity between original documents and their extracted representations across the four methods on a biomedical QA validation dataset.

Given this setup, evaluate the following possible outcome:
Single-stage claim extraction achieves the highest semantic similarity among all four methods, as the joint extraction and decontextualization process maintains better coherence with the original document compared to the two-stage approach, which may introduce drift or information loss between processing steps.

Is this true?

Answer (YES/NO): NO